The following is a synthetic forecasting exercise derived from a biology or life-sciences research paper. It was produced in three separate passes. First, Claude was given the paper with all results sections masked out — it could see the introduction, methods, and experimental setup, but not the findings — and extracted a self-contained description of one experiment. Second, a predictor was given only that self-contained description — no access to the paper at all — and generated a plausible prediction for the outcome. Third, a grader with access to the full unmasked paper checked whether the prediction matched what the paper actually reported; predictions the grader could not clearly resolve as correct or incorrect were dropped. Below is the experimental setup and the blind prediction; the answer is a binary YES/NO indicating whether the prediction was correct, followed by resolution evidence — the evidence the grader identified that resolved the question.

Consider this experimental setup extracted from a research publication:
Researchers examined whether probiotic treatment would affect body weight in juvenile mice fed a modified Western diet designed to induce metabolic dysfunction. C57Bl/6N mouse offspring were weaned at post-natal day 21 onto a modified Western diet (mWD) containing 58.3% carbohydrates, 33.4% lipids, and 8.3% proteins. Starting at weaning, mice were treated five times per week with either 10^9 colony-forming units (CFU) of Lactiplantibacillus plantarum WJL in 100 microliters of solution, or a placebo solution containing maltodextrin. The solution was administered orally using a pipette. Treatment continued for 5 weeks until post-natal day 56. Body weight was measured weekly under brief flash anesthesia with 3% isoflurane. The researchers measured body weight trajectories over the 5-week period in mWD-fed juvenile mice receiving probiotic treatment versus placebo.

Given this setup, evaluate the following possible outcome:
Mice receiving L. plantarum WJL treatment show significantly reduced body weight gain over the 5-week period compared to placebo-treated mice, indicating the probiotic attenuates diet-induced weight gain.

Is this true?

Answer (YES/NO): NO